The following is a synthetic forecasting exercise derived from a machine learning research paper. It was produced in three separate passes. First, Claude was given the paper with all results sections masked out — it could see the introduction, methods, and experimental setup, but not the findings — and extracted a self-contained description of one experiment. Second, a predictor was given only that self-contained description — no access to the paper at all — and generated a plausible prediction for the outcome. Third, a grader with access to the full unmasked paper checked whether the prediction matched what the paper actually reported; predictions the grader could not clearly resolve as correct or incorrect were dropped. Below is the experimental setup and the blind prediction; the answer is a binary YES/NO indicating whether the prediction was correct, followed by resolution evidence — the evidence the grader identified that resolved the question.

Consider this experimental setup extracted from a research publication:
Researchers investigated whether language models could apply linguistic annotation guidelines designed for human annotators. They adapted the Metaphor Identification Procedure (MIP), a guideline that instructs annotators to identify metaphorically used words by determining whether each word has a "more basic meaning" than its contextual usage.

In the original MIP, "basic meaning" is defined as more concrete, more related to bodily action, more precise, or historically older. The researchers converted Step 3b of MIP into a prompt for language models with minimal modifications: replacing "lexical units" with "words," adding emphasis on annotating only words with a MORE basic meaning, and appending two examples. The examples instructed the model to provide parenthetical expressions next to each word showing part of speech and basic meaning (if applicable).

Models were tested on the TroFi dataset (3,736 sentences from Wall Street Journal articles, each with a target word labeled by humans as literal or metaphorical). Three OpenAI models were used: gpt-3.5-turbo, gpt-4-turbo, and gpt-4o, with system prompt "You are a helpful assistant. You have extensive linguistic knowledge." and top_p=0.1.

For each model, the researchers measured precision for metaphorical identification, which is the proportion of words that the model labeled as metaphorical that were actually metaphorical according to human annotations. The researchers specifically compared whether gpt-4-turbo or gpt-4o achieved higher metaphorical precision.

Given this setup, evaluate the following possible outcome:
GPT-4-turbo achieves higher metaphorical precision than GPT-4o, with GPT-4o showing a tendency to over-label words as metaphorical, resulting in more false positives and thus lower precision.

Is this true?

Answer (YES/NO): YES